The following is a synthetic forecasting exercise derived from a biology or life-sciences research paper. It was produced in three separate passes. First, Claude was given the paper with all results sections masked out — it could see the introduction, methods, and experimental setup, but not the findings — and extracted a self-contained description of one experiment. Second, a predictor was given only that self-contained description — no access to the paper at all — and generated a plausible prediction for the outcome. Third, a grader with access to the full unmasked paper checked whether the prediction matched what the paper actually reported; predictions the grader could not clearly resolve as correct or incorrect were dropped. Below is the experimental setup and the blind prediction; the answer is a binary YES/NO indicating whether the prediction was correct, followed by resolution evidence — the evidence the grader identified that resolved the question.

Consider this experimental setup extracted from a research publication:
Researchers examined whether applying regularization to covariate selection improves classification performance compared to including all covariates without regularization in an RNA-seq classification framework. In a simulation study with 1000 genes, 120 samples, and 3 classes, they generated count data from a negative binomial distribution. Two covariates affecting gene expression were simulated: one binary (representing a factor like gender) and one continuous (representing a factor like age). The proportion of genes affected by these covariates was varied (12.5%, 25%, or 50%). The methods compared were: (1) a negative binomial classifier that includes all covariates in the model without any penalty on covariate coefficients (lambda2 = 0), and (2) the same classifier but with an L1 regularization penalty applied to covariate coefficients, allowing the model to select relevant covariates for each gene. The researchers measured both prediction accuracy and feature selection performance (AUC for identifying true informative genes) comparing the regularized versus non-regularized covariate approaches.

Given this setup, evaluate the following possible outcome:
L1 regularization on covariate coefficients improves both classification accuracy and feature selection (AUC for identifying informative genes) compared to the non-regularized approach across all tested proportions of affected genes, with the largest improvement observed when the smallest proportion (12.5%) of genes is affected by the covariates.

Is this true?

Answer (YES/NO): NO